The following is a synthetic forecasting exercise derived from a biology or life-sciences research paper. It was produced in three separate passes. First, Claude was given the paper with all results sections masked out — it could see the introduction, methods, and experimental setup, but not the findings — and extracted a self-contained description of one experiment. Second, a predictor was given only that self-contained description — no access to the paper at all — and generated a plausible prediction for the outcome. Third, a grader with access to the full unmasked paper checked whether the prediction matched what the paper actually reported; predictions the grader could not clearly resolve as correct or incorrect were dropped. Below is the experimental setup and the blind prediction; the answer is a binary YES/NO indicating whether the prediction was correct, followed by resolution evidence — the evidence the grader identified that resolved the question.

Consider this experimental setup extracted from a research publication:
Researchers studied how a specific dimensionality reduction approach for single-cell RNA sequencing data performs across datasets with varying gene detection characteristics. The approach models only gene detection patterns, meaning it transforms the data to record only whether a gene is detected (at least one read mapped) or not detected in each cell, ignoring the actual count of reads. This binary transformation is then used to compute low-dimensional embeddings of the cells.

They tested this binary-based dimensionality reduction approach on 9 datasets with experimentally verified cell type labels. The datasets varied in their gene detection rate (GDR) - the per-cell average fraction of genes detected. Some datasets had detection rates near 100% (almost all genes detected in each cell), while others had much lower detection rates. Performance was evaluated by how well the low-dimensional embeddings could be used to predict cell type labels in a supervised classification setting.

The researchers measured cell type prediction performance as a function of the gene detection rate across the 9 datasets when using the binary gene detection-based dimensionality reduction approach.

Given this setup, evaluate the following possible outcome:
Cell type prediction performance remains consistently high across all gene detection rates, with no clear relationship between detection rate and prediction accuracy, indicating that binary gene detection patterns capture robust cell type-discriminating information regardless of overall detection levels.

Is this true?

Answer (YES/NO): NO